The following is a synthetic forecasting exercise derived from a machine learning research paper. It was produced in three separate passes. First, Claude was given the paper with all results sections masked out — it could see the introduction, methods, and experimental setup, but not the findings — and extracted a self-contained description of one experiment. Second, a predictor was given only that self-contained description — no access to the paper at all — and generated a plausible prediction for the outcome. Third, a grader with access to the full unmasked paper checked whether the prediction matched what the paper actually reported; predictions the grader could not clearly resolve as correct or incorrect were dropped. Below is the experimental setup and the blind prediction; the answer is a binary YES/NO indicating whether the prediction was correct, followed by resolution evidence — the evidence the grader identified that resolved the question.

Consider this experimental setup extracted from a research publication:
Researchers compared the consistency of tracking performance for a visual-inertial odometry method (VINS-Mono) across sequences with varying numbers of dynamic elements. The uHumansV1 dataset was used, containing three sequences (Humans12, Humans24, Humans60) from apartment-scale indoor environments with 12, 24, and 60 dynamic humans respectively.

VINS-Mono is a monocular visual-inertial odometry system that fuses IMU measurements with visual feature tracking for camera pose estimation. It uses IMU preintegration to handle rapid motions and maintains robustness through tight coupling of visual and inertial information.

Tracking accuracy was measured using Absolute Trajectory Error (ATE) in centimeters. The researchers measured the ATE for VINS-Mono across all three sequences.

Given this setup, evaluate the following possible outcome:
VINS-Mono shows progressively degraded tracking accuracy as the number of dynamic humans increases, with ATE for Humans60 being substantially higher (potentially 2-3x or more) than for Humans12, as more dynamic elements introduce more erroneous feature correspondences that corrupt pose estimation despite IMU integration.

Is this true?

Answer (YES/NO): NO